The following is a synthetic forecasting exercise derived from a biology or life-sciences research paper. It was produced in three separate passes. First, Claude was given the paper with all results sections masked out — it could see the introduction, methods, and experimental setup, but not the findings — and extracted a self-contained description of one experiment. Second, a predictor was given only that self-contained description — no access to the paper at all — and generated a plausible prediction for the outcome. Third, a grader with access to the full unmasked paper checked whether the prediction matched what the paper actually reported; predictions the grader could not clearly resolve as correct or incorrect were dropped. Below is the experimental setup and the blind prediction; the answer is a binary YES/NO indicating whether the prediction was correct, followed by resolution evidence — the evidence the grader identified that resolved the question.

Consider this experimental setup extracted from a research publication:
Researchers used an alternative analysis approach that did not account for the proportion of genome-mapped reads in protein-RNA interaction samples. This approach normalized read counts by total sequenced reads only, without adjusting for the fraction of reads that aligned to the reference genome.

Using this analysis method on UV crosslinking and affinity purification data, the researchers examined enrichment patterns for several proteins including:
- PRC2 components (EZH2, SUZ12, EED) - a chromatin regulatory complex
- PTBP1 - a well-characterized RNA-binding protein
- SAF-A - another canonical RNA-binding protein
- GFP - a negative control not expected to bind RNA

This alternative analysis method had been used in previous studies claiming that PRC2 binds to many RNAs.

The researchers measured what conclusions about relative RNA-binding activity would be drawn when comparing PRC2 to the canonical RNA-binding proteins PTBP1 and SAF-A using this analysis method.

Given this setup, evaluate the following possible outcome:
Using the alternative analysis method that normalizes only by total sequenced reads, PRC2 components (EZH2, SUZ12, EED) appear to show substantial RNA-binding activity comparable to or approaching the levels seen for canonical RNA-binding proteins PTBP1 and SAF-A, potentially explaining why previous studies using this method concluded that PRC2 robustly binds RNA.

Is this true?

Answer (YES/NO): YES